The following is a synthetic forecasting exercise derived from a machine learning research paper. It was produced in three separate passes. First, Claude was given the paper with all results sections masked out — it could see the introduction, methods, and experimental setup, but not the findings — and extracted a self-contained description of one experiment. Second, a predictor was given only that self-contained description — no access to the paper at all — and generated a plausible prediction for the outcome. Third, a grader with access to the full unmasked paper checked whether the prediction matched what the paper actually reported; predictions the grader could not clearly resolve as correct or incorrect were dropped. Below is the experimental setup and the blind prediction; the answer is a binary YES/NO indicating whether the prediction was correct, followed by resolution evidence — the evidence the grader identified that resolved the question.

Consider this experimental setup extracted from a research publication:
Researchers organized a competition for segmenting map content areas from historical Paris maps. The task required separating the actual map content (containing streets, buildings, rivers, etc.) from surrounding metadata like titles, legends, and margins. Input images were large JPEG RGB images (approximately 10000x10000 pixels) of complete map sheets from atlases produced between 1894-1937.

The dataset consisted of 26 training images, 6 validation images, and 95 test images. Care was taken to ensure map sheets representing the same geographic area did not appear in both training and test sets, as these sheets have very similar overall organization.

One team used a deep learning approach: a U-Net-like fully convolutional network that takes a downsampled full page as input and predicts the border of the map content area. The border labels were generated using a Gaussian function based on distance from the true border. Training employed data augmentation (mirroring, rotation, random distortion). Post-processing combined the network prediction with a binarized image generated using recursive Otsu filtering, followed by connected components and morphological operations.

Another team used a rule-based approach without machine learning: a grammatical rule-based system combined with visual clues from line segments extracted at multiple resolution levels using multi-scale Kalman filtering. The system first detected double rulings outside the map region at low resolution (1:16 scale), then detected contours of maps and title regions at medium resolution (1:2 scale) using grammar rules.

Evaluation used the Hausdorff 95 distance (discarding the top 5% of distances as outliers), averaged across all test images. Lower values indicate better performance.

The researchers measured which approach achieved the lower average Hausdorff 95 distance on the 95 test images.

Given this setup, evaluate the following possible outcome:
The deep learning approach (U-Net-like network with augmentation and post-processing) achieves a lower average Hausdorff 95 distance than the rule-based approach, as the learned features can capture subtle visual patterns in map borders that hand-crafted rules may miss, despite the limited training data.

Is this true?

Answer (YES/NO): YES